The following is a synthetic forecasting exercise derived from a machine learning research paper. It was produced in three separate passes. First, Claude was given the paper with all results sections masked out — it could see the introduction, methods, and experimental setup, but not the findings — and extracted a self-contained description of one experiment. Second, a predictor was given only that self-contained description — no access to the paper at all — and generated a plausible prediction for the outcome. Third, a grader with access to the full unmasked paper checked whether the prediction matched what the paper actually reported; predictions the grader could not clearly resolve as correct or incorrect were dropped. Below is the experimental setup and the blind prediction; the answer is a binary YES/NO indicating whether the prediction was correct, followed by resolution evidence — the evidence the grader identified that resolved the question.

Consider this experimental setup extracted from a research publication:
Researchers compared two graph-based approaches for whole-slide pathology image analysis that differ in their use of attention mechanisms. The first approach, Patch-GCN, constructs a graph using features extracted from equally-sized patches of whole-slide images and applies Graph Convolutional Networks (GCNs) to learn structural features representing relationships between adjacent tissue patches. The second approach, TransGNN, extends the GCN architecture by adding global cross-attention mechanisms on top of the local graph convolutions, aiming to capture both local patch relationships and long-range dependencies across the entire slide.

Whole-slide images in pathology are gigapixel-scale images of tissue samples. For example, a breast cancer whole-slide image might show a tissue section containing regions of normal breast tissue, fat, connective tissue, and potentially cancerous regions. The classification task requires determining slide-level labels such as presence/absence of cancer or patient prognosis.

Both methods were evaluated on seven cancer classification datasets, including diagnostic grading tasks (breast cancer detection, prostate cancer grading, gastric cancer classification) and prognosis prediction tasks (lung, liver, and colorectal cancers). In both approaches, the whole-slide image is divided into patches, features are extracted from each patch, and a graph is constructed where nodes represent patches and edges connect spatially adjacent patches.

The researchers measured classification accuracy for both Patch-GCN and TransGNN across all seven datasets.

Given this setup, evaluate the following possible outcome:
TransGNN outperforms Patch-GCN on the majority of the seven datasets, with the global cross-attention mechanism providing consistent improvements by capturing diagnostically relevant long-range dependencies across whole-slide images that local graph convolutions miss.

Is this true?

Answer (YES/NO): YES